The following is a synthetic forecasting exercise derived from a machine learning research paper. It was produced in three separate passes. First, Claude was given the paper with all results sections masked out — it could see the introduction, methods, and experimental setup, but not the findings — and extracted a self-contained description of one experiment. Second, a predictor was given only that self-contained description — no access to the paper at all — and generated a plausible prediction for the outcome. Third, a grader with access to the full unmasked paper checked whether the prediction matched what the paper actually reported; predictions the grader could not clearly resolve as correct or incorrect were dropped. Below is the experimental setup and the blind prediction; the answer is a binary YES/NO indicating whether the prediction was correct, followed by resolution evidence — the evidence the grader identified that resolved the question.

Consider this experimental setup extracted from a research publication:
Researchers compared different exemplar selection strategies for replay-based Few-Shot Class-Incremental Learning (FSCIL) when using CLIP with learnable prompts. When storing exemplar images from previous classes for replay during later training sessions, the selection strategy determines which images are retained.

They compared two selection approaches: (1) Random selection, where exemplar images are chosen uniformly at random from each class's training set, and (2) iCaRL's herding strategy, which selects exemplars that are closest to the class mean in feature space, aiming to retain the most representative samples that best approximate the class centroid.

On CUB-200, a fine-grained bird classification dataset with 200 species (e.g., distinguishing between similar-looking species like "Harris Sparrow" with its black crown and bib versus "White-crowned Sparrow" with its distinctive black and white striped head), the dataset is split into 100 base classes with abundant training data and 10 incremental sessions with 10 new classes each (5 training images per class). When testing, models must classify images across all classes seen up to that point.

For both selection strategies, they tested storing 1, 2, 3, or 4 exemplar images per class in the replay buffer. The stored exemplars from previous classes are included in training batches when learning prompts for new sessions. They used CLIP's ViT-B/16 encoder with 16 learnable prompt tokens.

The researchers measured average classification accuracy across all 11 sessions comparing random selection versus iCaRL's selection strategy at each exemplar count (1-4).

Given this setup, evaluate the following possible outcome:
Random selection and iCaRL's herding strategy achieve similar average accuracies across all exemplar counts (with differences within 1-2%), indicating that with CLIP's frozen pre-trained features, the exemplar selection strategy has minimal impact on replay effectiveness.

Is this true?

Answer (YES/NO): YES